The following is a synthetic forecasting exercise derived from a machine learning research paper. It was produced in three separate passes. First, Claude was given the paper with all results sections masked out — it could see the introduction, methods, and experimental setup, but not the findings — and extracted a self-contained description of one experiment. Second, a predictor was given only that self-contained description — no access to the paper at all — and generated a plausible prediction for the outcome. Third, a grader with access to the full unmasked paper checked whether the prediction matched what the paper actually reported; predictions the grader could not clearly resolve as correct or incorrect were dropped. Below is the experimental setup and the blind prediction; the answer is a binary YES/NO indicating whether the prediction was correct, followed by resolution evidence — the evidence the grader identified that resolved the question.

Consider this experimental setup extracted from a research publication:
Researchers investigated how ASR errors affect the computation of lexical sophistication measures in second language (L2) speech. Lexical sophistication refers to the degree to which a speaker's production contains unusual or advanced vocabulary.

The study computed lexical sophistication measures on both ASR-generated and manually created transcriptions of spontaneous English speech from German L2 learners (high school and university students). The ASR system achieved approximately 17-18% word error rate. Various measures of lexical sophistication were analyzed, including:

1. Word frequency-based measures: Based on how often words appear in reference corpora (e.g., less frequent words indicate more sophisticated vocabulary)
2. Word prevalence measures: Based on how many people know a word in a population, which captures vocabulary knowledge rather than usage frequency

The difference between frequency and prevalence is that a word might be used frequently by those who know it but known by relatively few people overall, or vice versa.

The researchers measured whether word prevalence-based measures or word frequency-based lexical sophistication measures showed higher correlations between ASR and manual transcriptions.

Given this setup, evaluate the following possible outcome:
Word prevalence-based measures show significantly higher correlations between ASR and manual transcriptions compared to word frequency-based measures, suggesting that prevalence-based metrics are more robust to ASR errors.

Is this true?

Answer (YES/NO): NO